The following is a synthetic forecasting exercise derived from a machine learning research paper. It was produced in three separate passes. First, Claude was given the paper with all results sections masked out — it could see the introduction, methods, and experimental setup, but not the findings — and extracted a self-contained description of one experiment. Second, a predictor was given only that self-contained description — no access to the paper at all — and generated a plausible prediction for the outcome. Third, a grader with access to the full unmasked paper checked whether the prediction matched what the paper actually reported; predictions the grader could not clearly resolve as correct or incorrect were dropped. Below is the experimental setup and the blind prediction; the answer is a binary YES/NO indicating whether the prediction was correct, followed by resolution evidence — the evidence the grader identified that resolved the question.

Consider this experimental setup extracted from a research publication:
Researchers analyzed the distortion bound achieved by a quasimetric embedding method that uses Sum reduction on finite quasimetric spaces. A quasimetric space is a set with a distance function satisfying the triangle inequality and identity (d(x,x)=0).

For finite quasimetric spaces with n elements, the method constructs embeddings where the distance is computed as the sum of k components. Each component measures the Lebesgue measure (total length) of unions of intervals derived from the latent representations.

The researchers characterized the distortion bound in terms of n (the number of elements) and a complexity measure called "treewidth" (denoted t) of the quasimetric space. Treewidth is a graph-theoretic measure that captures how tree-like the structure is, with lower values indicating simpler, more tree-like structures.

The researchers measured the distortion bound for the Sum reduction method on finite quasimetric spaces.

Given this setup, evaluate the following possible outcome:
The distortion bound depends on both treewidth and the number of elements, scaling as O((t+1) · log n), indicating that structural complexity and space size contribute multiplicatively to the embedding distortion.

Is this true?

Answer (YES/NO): NO